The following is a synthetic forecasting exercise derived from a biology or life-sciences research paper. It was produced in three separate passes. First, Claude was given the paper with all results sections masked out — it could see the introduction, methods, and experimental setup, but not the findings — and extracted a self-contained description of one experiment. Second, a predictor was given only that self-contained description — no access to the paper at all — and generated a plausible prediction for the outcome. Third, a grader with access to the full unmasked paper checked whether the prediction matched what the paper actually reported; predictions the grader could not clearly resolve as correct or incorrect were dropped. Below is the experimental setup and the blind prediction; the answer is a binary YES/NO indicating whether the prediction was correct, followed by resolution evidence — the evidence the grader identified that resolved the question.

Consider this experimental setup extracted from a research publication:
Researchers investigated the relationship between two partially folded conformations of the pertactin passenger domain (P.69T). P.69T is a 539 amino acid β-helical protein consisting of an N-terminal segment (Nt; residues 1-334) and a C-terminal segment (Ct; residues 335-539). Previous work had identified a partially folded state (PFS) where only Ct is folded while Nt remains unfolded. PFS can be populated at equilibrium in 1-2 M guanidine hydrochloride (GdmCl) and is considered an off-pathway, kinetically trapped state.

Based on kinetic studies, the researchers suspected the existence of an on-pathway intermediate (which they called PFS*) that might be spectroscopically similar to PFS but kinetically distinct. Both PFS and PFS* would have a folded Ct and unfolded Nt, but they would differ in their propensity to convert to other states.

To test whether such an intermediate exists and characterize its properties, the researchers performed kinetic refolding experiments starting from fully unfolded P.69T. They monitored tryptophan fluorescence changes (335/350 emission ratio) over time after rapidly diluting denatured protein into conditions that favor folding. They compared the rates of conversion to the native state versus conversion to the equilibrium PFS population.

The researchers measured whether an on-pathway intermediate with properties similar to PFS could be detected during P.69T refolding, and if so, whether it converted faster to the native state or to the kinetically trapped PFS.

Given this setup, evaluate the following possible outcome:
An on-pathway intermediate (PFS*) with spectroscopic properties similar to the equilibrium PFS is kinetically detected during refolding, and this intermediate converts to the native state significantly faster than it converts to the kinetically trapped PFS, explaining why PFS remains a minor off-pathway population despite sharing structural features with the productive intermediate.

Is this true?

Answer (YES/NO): YES